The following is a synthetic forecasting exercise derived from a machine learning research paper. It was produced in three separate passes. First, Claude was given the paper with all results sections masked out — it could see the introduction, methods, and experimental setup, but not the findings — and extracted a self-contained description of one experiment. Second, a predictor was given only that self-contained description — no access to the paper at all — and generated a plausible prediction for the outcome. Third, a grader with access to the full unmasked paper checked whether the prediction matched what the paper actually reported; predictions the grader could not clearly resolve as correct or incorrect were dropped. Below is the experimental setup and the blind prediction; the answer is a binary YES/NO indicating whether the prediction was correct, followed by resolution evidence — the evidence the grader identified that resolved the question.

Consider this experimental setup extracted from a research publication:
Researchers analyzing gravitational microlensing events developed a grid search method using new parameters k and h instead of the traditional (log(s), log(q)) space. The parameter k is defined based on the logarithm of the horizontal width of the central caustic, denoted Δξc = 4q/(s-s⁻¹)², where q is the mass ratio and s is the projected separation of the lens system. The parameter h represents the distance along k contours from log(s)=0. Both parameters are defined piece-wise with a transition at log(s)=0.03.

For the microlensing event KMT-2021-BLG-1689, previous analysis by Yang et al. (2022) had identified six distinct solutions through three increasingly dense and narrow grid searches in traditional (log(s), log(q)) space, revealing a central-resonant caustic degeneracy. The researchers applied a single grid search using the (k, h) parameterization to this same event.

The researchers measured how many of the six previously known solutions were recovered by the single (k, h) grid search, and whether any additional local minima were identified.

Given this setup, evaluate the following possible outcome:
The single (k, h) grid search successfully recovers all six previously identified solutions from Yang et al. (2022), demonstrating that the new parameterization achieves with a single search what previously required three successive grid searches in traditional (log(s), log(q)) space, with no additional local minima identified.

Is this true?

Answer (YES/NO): NO